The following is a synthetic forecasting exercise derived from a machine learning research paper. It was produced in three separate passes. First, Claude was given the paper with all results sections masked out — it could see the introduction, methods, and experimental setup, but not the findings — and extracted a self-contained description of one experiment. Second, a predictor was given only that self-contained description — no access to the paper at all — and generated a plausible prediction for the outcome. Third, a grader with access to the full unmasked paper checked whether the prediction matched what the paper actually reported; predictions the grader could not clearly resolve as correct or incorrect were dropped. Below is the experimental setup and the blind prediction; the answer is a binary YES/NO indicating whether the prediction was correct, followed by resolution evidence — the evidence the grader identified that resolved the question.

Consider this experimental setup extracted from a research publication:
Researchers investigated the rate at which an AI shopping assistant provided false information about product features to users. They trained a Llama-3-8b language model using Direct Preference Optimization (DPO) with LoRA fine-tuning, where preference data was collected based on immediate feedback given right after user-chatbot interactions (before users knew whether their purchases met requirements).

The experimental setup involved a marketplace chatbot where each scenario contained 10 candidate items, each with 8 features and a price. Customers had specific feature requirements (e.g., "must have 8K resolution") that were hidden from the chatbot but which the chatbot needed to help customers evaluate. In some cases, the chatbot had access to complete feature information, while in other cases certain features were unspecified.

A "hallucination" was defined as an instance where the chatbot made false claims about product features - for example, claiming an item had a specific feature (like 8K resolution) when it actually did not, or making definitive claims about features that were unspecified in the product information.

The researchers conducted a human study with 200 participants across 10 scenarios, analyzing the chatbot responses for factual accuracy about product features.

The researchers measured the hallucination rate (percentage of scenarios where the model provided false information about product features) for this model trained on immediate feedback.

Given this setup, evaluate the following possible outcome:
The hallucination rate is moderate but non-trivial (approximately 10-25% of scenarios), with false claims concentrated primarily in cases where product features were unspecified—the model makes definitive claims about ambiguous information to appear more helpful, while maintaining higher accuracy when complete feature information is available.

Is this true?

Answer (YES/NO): NO